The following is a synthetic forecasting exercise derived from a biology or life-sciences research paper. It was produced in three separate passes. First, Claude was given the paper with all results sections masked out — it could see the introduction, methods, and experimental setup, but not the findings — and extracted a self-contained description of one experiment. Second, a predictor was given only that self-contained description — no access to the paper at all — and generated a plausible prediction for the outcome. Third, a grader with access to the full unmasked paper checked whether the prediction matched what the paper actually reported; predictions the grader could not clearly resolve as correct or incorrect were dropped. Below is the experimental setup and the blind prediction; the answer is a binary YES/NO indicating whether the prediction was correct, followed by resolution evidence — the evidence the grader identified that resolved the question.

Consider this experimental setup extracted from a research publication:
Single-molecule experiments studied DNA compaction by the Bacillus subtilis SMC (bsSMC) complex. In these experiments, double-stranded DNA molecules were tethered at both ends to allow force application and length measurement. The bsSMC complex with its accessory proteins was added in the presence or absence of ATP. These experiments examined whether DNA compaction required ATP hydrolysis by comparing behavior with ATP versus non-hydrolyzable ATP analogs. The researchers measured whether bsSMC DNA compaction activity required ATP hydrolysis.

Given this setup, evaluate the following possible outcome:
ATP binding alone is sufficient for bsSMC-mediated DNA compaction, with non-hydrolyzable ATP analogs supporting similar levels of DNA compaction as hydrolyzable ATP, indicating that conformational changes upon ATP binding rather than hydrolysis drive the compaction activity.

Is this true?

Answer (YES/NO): NO